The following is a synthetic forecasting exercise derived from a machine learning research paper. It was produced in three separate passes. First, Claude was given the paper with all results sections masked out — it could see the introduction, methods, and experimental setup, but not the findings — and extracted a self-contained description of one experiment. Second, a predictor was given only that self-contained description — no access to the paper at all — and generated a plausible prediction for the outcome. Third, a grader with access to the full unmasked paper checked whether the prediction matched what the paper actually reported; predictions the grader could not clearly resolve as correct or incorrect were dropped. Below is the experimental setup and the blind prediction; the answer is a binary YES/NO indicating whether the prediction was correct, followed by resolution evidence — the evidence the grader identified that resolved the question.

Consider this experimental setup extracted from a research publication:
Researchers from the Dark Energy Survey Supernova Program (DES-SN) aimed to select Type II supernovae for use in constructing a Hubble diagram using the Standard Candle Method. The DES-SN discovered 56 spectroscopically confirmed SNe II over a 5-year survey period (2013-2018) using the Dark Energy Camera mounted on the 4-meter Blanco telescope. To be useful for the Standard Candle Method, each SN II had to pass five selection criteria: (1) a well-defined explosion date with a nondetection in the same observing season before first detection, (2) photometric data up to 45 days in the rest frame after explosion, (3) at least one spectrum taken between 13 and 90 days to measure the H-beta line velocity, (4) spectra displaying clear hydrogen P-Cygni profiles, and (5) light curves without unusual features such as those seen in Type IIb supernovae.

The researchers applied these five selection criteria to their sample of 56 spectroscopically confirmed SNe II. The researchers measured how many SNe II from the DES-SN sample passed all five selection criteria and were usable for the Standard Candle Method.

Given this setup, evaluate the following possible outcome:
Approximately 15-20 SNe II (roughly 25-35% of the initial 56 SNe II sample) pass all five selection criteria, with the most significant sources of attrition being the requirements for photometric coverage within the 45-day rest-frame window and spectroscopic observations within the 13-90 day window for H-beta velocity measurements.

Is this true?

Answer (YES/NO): NO